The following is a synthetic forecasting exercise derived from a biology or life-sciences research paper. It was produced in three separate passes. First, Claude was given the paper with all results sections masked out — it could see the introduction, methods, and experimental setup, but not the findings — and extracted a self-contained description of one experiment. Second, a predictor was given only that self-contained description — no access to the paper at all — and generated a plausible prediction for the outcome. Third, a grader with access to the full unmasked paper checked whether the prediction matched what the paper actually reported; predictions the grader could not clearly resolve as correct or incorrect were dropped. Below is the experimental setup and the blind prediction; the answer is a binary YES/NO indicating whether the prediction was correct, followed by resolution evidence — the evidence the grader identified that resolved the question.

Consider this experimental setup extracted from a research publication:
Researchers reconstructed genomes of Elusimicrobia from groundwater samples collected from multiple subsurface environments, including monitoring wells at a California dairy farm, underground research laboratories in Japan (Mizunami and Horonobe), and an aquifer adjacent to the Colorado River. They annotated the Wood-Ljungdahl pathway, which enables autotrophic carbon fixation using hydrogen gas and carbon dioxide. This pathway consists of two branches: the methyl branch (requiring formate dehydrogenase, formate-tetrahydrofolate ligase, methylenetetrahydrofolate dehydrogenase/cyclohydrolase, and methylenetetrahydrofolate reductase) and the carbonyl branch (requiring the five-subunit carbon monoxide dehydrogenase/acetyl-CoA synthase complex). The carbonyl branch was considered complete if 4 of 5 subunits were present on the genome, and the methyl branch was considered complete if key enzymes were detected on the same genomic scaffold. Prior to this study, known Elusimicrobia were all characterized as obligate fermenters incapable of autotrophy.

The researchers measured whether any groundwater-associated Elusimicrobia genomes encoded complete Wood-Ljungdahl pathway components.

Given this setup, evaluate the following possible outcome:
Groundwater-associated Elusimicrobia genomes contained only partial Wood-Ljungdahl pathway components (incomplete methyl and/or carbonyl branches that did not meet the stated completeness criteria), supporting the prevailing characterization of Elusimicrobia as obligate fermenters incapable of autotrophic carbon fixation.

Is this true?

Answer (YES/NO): NO